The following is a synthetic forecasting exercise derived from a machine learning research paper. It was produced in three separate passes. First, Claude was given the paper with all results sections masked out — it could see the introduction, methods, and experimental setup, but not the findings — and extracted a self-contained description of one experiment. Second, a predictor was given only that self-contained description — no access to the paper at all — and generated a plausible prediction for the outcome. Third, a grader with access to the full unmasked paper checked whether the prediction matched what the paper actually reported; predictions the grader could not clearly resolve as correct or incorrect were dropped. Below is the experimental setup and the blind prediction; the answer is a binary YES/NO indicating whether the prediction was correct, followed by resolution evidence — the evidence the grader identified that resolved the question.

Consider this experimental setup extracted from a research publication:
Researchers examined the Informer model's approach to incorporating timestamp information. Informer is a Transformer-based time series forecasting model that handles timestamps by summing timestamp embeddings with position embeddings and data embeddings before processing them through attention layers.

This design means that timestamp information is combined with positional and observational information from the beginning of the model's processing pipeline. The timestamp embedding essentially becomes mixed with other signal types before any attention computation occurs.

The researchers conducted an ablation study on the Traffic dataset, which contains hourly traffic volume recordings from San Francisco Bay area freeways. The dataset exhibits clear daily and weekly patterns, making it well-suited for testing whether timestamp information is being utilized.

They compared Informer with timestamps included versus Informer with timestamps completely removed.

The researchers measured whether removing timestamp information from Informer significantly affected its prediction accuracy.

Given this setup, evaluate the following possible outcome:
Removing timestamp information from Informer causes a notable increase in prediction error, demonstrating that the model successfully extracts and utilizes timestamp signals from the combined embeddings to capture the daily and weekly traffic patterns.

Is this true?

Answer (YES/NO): NO